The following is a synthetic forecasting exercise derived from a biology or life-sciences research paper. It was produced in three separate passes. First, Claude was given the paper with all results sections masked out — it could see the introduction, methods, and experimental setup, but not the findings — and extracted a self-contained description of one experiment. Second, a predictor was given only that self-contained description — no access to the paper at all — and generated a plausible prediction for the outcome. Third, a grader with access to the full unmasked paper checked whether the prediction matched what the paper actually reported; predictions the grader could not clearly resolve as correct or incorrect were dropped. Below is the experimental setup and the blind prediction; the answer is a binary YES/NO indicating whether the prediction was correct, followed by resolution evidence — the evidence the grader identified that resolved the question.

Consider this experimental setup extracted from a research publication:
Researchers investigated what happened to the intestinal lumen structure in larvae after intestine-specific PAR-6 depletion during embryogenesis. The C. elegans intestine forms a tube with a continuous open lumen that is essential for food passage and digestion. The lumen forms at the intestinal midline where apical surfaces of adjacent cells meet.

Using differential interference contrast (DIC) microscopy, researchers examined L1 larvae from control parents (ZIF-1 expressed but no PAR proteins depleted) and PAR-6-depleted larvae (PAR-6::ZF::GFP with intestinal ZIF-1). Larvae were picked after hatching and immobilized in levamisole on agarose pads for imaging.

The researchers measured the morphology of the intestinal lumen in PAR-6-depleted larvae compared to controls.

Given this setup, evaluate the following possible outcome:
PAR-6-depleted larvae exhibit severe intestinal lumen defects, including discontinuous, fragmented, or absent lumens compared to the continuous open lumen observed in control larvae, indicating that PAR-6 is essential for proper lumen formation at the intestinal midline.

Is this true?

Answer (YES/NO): YES